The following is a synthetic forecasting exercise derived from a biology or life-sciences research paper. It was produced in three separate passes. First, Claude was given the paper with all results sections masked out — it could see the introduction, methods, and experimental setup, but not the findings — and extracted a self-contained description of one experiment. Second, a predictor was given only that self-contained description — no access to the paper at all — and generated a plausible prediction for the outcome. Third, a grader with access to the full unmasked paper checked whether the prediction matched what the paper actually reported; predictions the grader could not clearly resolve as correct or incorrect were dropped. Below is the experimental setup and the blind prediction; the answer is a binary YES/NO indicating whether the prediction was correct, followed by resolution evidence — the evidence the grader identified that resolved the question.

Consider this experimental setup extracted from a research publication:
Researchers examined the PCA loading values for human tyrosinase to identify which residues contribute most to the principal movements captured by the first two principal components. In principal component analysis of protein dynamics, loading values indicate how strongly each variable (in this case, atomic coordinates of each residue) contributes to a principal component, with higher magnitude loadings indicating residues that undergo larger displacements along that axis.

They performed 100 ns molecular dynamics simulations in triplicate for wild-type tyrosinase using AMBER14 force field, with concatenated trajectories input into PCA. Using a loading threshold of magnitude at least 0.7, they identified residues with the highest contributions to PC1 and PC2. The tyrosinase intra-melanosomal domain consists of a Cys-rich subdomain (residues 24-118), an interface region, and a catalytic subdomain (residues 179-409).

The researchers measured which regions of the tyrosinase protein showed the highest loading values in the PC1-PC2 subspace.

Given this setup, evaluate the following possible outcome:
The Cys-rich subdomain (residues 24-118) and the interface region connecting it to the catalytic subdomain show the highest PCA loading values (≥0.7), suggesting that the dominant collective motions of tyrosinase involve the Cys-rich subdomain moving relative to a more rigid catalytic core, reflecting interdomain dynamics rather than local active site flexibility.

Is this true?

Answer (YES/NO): NO